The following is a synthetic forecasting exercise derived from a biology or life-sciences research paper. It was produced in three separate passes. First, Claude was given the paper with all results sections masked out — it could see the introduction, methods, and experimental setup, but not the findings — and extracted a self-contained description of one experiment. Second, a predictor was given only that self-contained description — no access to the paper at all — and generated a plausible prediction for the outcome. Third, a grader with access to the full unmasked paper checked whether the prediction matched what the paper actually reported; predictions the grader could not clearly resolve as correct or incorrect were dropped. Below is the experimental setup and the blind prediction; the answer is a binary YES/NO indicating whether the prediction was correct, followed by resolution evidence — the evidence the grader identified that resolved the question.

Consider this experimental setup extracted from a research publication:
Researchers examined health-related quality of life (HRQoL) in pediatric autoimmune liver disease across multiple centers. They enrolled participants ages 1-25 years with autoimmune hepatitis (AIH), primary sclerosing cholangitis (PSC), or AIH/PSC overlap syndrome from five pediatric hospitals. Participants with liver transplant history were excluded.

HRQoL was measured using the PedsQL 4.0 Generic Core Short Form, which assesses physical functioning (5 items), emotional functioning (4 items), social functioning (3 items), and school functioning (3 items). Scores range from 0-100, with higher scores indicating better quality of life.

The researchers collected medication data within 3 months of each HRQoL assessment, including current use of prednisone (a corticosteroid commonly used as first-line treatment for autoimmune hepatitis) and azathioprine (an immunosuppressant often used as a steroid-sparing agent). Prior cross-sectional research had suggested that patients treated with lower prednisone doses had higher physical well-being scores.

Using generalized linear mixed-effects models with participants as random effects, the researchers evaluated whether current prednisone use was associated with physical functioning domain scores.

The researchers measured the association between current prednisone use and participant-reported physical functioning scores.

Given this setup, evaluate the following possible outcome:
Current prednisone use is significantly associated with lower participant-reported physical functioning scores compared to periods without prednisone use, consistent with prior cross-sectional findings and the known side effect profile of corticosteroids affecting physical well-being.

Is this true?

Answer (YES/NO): NO